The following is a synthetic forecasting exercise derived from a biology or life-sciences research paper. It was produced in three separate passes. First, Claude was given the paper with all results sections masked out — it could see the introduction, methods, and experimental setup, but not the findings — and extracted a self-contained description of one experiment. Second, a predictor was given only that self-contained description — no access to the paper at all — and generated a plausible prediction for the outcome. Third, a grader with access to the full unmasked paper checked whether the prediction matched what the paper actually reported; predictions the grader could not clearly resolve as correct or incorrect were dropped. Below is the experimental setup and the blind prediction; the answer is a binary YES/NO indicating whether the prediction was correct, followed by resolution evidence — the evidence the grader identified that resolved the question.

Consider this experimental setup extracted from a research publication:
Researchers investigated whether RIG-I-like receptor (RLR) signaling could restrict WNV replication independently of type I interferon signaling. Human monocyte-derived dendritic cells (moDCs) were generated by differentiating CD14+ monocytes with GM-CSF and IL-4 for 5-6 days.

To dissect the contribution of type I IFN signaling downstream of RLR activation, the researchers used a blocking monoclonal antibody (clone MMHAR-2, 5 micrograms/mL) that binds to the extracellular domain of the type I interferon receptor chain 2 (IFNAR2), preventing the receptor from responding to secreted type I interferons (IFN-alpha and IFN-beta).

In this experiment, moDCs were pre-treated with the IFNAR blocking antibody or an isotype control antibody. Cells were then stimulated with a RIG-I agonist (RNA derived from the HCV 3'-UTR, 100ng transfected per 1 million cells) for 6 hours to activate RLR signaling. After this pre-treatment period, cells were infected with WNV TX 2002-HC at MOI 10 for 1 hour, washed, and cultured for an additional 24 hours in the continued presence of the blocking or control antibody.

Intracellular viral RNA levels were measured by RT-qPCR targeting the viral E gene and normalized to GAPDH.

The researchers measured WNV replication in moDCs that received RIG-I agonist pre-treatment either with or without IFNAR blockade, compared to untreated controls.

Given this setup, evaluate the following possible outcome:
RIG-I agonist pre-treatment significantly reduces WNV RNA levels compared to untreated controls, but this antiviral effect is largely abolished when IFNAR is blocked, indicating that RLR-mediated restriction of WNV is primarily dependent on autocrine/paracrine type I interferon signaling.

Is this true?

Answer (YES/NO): NO